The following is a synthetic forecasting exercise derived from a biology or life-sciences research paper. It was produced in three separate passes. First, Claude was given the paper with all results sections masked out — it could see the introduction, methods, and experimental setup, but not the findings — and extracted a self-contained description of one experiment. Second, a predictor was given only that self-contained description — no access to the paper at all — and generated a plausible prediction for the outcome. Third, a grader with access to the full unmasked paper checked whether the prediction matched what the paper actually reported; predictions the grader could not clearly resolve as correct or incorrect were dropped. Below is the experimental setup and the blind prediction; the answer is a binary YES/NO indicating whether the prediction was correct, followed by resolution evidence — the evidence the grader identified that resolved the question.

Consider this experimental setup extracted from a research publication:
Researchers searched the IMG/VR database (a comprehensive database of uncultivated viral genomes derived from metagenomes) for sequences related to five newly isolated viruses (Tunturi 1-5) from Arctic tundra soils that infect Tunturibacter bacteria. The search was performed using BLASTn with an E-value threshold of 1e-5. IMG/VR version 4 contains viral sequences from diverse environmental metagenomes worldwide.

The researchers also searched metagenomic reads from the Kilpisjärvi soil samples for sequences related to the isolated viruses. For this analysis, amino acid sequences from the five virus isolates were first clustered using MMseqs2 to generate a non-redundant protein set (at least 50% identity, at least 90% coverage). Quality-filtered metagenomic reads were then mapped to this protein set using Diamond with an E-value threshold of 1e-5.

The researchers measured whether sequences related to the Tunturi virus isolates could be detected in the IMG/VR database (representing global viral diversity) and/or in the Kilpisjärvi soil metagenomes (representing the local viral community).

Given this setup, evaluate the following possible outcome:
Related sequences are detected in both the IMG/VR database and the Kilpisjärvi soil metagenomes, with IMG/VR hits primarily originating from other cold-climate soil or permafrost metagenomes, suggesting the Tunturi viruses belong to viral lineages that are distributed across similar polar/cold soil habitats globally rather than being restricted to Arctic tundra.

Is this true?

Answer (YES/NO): NO